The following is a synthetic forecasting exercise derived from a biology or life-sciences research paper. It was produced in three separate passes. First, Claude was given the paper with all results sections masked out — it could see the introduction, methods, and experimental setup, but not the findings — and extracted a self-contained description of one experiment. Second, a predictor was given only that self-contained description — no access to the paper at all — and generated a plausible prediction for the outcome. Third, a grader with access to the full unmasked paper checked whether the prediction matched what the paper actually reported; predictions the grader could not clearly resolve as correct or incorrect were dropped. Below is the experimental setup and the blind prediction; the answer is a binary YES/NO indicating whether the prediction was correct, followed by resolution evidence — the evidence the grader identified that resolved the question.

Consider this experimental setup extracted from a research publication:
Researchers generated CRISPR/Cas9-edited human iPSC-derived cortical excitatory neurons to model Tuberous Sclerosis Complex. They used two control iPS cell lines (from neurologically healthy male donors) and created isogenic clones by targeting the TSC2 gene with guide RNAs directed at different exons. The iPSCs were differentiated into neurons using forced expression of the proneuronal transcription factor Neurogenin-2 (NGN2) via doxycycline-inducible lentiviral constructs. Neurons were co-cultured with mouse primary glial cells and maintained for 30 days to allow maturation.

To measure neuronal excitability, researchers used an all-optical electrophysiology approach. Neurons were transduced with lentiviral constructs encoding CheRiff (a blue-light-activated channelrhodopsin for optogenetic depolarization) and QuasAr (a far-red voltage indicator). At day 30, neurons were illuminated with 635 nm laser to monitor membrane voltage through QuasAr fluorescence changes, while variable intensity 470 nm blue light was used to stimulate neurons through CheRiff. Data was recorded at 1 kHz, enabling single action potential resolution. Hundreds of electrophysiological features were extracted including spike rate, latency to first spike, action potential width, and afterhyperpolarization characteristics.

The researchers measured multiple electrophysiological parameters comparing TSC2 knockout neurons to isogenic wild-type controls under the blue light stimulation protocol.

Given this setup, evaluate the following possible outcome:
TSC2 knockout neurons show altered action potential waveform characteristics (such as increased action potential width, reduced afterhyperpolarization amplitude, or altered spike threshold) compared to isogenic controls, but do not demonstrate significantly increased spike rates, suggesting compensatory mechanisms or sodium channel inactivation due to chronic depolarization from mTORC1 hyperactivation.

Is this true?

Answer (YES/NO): NO